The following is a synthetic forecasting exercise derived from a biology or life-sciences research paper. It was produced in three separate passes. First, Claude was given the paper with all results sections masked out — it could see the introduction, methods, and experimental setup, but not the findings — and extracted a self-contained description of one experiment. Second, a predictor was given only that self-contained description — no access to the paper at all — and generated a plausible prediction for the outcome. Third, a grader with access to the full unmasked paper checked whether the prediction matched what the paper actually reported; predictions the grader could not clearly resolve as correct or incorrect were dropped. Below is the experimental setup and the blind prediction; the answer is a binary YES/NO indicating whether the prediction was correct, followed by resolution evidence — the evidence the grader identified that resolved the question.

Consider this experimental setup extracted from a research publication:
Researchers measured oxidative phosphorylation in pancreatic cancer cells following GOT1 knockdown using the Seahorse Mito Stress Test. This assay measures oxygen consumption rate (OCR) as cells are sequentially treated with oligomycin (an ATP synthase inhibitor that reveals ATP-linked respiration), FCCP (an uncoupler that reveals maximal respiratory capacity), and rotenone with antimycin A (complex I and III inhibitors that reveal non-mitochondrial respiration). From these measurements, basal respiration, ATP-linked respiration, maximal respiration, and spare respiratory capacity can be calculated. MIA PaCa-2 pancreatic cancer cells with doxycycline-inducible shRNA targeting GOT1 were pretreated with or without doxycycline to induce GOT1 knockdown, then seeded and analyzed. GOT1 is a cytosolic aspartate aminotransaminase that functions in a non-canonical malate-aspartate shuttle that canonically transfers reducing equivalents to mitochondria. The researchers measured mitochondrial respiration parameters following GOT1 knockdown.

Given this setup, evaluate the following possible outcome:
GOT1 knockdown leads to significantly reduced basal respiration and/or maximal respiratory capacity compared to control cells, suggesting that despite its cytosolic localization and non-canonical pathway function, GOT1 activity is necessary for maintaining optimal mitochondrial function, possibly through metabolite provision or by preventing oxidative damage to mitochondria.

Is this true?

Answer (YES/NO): YES